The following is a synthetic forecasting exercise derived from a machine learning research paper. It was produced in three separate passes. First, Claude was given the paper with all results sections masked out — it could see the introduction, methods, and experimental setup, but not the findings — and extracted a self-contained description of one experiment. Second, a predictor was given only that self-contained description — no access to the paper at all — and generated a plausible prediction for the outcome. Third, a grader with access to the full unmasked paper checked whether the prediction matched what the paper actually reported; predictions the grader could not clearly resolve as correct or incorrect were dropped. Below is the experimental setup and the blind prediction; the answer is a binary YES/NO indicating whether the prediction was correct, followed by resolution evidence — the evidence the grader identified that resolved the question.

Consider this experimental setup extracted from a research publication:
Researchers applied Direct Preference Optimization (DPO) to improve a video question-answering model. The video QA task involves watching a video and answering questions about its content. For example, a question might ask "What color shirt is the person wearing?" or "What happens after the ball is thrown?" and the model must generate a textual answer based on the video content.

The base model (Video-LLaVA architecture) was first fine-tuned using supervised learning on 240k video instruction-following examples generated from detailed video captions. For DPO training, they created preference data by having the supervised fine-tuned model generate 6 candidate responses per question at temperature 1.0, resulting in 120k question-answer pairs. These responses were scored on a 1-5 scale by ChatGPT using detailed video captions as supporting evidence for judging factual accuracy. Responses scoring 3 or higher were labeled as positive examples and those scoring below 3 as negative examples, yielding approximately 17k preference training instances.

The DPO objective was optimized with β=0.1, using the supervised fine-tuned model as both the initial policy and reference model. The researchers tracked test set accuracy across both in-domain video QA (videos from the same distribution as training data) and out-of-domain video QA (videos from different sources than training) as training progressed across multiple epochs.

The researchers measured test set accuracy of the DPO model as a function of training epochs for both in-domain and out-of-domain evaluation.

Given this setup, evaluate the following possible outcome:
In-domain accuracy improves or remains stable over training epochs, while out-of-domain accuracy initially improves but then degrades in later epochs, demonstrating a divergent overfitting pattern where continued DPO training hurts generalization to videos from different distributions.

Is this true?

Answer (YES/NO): NO